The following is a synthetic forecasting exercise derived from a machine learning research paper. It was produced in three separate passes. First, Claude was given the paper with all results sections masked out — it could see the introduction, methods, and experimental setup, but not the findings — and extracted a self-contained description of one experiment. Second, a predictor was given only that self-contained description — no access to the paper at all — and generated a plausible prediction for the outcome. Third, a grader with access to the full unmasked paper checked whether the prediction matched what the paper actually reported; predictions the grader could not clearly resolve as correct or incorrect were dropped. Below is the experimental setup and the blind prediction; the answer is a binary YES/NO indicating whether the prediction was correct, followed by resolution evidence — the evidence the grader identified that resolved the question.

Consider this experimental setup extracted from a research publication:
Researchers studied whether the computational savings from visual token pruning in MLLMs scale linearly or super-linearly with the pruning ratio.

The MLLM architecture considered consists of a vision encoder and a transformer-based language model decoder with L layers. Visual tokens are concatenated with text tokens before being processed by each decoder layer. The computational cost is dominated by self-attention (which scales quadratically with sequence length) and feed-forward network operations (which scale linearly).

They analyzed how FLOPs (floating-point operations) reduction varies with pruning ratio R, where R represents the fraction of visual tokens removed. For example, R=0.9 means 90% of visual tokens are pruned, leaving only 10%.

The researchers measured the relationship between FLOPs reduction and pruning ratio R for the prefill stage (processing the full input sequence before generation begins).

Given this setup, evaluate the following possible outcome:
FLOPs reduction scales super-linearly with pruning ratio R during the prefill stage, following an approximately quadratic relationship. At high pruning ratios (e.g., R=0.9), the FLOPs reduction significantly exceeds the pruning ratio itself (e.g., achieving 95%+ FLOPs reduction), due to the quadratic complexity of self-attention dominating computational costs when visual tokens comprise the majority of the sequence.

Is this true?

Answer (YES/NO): YES